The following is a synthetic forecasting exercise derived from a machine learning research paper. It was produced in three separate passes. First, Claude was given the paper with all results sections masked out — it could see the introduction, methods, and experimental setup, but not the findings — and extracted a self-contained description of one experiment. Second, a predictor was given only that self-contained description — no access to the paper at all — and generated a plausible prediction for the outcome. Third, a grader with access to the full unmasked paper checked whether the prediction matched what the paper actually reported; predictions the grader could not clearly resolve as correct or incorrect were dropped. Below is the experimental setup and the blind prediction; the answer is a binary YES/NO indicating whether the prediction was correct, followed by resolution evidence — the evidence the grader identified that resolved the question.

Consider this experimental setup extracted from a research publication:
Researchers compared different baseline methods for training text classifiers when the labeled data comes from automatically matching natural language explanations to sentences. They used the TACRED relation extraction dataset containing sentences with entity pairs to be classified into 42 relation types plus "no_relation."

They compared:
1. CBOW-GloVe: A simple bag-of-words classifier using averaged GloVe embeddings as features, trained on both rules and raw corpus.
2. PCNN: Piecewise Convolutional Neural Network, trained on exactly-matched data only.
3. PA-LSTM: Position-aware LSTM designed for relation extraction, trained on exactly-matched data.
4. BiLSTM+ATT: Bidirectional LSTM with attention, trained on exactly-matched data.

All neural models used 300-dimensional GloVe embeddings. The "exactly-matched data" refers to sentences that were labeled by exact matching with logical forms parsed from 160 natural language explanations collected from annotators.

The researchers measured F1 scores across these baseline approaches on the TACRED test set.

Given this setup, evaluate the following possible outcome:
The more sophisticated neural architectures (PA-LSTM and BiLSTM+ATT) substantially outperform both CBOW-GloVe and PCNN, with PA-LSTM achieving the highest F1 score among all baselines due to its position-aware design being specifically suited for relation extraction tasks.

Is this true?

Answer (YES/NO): NO